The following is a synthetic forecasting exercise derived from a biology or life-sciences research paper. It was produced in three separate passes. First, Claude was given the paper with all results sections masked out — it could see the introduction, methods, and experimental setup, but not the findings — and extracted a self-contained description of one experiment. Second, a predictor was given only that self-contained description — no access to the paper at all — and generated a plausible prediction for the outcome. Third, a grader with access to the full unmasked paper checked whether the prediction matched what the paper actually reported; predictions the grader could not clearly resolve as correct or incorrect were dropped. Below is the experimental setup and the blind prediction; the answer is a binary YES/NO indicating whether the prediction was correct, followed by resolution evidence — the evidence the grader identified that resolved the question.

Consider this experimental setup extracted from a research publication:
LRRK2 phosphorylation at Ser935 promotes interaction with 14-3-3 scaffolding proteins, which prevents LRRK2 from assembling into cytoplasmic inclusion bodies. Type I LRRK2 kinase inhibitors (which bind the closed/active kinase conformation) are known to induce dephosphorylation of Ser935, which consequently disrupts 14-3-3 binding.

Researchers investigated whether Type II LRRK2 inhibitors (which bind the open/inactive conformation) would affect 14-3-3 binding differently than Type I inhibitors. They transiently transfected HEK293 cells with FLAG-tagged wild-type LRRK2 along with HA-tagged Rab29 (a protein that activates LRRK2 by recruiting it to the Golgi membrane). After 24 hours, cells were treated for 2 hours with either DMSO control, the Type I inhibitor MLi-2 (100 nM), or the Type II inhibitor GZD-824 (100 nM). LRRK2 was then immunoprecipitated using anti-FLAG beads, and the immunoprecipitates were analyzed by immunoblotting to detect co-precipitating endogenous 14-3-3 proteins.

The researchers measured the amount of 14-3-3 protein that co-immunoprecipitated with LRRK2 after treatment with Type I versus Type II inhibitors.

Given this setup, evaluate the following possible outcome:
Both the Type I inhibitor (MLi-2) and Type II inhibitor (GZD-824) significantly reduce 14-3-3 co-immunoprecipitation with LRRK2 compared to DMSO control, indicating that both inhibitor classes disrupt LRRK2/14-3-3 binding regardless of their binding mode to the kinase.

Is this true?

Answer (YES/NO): NO